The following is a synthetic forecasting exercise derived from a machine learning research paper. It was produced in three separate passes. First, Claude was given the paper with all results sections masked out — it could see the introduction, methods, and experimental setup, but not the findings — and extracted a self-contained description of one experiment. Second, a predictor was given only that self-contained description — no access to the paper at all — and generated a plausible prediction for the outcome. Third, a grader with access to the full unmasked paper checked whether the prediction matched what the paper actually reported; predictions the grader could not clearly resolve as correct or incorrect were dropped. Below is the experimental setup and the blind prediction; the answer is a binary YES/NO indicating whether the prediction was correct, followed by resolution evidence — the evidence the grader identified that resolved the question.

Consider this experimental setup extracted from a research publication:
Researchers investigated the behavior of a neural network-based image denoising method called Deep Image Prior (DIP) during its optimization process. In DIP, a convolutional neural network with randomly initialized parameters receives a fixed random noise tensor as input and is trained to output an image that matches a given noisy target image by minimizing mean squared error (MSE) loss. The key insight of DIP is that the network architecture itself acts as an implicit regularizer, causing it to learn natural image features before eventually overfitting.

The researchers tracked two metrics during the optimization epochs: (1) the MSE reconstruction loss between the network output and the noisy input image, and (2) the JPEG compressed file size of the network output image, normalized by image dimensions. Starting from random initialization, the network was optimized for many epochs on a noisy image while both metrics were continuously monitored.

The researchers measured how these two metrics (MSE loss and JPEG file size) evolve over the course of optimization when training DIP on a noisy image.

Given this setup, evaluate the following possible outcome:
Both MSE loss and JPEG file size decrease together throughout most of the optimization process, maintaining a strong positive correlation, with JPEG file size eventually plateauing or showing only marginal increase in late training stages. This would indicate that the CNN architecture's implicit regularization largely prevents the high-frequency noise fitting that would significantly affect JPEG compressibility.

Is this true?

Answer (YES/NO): NO